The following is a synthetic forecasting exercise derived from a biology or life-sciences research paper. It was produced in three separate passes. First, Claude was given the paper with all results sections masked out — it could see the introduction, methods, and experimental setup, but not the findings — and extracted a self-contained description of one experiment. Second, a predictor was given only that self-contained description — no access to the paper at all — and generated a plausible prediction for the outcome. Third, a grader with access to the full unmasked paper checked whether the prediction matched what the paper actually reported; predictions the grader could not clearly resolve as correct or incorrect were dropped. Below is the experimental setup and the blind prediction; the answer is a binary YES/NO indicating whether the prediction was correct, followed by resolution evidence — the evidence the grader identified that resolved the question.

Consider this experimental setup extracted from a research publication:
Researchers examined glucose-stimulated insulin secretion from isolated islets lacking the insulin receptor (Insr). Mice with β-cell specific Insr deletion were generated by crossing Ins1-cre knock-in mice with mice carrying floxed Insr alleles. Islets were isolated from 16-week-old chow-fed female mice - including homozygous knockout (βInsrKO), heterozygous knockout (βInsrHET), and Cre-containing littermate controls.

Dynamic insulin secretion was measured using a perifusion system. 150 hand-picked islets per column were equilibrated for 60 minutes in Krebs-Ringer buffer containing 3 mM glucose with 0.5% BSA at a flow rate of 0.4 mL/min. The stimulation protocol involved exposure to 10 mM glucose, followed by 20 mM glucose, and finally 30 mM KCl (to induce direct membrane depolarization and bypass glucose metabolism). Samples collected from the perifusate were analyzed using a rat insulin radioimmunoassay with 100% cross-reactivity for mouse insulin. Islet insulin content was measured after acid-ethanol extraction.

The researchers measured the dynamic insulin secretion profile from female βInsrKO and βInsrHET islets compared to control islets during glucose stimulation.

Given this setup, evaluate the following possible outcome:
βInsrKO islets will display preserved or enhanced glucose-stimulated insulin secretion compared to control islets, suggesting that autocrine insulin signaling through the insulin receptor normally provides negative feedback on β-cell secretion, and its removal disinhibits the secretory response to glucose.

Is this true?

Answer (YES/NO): YES